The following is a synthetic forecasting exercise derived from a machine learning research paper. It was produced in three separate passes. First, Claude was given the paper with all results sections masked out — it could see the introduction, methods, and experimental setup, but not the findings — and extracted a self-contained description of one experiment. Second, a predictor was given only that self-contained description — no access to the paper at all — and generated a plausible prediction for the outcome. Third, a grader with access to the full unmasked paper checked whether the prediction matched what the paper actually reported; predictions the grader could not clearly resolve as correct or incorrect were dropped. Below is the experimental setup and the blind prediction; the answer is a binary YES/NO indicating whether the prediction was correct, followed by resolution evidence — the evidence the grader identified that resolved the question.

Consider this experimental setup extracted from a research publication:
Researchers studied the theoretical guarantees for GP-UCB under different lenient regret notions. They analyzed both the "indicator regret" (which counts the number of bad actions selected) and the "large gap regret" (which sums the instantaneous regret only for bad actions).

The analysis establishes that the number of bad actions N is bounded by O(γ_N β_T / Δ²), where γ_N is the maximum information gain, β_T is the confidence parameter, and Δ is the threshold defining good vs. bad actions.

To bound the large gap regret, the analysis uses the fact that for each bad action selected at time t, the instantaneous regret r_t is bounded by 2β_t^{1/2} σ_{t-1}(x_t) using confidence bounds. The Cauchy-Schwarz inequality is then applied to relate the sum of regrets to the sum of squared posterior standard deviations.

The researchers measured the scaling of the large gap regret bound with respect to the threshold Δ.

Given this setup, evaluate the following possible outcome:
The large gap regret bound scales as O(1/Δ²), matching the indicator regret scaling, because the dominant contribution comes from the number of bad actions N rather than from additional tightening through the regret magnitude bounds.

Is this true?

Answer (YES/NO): NO